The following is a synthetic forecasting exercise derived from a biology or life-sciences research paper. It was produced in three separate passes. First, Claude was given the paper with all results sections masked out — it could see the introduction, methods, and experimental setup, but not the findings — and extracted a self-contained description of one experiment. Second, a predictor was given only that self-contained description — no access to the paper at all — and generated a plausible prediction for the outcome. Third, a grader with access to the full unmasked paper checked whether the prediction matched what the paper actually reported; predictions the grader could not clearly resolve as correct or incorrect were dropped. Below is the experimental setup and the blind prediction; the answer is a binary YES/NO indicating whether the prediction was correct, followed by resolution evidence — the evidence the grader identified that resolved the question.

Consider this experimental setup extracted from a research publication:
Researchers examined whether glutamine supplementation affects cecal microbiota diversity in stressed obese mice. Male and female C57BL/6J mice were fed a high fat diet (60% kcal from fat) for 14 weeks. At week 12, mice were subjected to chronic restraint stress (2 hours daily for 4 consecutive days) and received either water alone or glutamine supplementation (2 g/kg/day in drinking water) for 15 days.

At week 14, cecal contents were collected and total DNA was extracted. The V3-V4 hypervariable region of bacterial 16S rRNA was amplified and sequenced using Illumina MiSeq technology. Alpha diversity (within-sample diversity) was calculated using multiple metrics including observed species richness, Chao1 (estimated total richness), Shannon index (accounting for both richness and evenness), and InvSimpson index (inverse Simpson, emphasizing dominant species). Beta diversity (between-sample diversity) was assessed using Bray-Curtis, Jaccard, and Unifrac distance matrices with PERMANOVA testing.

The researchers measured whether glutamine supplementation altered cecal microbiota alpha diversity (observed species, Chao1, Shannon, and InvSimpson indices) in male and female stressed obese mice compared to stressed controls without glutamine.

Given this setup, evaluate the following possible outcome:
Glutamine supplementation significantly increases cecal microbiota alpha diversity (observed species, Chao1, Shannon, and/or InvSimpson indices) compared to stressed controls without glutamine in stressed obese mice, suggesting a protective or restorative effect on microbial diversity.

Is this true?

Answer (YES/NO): NO